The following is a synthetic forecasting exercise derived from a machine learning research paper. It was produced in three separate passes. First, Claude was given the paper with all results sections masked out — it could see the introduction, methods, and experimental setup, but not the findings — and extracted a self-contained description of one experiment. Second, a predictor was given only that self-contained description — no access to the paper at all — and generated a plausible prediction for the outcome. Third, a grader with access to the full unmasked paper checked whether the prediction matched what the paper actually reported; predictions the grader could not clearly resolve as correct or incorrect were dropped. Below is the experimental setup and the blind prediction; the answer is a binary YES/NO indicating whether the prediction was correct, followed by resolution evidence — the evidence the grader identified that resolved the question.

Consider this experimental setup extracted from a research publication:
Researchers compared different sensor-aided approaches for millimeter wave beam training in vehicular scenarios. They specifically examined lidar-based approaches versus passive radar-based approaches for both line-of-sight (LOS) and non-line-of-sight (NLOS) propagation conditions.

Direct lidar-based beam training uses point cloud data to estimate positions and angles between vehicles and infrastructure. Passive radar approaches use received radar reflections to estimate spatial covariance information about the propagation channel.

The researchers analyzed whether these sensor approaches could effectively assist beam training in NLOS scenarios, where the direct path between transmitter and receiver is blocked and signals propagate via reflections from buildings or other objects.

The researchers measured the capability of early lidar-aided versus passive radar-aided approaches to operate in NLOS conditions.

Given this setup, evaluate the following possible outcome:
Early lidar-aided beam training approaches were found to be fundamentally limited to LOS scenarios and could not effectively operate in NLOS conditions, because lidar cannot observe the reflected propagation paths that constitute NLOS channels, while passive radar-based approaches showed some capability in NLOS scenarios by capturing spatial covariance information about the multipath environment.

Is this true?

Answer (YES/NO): YES